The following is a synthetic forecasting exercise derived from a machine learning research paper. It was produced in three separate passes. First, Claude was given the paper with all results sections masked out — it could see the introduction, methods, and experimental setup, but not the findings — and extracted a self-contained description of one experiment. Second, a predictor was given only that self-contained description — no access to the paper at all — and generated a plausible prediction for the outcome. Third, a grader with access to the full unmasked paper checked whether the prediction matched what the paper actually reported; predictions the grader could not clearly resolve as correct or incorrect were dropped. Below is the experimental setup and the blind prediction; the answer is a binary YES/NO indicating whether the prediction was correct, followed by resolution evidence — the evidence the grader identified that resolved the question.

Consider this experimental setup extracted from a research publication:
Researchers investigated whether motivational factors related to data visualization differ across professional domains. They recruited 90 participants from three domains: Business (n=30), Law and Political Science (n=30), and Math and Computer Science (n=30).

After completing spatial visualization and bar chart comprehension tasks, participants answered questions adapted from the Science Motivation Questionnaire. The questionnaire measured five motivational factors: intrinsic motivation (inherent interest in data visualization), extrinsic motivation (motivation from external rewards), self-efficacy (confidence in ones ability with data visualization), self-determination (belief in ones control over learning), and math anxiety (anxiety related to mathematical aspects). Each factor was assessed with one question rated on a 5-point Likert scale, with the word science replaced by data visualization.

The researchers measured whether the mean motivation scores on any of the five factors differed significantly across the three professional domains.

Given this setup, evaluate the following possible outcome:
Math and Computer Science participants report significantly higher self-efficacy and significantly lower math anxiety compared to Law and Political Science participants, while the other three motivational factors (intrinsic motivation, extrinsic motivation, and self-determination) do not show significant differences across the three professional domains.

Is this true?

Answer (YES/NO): NO